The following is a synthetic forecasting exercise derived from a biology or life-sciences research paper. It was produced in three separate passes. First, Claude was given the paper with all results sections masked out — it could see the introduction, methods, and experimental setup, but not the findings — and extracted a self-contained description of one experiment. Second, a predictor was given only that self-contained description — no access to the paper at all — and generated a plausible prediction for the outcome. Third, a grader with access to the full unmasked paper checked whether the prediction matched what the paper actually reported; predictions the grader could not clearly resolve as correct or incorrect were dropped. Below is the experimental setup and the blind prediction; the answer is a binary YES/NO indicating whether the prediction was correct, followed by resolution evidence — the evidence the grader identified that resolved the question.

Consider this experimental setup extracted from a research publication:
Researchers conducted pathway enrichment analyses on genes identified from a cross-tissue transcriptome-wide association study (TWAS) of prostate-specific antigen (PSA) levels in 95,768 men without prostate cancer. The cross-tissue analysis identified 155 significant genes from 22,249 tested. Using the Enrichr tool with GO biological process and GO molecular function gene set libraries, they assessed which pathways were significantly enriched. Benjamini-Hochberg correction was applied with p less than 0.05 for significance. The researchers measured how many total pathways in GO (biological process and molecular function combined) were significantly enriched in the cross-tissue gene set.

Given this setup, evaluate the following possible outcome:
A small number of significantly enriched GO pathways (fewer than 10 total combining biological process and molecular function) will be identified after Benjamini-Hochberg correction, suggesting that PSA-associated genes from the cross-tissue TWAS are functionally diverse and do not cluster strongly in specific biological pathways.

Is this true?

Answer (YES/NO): NO